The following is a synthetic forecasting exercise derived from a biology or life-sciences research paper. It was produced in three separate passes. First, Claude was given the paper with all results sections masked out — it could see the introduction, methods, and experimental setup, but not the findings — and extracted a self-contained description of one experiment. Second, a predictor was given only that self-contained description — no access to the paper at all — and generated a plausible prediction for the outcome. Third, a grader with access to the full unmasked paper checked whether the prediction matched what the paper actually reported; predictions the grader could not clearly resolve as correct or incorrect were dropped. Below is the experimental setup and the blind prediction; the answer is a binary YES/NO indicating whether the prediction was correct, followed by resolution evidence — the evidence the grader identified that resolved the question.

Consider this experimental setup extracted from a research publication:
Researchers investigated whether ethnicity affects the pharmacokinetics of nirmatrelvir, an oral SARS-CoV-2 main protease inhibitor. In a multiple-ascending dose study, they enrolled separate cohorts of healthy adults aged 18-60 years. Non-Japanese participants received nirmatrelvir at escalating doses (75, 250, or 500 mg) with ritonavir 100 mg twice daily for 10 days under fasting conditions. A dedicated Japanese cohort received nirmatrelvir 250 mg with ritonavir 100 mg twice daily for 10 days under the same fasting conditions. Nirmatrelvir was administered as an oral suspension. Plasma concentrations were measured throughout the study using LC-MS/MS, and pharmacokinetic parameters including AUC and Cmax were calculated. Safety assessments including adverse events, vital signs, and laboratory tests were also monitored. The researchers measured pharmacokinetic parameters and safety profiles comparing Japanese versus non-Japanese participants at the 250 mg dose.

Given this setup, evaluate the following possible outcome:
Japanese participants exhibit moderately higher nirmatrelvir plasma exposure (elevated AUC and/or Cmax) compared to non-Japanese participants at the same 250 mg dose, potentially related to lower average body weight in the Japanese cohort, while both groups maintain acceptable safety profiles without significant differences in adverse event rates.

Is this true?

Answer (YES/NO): NO